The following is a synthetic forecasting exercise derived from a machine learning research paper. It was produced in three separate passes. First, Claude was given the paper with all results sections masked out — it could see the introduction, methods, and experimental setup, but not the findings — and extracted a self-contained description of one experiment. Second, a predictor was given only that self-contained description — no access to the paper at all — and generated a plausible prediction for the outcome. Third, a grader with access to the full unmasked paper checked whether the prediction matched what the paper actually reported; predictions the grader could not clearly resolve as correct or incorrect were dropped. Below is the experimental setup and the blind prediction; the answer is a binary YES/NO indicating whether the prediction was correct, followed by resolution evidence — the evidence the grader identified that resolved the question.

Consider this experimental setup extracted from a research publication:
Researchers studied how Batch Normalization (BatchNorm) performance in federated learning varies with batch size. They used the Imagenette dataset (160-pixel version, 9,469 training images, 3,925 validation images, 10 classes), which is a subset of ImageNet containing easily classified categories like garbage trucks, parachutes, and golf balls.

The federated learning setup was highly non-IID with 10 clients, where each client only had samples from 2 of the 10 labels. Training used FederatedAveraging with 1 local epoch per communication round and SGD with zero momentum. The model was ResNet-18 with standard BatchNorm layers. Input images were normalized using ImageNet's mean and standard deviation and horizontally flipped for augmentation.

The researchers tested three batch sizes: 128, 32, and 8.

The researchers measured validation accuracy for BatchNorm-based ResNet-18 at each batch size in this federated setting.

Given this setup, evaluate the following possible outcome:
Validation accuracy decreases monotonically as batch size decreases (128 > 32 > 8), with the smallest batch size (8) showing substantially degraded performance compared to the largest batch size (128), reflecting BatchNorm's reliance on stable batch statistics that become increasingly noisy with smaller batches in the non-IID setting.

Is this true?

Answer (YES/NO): NO